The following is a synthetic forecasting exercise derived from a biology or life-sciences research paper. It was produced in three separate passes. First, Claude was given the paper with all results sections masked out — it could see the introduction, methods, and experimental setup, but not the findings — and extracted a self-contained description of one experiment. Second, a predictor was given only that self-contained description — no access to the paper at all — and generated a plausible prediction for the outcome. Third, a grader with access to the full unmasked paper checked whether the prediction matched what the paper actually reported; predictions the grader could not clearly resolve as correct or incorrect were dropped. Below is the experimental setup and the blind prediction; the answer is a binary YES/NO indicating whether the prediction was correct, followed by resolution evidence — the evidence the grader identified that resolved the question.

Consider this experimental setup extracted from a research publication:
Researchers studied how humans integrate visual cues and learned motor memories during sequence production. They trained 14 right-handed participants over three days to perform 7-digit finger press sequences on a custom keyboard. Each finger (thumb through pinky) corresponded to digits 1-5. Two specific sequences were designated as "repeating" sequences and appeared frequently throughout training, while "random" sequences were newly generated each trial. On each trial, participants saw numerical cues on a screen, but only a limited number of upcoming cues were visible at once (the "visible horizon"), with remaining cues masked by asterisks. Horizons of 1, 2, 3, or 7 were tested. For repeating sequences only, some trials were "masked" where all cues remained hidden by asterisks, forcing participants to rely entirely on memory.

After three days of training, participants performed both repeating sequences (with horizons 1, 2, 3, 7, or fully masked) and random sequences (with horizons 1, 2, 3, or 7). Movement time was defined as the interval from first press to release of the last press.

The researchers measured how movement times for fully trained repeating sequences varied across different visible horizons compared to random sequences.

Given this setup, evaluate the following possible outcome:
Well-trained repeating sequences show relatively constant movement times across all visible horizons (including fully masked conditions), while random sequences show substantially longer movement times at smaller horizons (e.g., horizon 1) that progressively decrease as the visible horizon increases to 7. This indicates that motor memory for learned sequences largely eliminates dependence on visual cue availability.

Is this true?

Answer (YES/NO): YES